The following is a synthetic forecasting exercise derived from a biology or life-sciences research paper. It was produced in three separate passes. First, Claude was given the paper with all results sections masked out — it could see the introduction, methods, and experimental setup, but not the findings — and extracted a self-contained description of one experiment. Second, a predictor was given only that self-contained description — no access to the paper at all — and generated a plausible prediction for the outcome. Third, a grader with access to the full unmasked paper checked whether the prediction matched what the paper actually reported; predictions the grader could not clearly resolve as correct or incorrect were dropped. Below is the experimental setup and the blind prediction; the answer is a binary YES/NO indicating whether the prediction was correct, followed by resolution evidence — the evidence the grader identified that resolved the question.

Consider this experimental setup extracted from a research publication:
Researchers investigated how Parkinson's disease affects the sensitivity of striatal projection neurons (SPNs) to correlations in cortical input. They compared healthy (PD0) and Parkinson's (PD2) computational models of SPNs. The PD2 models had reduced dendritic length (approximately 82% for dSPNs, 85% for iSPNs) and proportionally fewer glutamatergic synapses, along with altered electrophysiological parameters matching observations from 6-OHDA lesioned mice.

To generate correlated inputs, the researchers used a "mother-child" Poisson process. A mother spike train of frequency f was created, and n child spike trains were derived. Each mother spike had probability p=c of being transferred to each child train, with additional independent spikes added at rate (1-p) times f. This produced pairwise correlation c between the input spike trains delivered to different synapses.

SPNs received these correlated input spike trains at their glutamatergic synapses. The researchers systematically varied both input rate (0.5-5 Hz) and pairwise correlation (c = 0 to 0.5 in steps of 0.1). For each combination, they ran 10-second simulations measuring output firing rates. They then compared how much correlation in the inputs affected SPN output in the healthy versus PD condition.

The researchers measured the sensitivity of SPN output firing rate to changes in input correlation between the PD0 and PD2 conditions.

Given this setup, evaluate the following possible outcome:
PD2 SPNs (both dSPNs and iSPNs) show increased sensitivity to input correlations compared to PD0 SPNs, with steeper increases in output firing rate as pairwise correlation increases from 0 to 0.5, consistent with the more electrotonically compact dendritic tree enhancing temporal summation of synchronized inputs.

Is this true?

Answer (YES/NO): NO